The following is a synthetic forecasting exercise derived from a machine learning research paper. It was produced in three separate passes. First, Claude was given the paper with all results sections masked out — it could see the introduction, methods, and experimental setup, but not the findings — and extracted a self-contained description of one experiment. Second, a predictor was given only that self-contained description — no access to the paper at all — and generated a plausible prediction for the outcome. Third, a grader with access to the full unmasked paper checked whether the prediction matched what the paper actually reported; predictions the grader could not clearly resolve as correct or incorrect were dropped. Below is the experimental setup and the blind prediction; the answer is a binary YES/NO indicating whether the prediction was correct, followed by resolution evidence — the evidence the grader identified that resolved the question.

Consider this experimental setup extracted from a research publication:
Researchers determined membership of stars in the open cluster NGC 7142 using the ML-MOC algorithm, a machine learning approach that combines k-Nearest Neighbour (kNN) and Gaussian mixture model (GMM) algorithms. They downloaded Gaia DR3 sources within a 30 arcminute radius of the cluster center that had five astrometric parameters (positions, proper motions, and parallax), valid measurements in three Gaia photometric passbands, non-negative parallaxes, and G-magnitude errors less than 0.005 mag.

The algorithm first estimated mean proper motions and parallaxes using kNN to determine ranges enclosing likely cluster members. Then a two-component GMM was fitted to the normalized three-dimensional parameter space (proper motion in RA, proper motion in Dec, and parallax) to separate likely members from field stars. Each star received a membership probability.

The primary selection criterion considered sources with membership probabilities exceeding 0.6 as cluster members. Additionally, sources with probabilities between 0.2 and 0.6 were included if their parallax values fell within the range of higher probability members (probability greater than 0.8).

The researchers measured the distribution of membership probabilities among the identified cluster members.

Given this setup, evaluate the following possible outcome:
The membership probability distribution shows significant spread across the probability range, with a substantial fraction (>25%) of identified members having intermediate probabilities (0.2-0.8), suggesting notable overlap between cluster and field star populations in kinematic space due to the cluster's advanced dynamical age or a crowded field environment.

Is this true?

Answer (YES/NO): NO